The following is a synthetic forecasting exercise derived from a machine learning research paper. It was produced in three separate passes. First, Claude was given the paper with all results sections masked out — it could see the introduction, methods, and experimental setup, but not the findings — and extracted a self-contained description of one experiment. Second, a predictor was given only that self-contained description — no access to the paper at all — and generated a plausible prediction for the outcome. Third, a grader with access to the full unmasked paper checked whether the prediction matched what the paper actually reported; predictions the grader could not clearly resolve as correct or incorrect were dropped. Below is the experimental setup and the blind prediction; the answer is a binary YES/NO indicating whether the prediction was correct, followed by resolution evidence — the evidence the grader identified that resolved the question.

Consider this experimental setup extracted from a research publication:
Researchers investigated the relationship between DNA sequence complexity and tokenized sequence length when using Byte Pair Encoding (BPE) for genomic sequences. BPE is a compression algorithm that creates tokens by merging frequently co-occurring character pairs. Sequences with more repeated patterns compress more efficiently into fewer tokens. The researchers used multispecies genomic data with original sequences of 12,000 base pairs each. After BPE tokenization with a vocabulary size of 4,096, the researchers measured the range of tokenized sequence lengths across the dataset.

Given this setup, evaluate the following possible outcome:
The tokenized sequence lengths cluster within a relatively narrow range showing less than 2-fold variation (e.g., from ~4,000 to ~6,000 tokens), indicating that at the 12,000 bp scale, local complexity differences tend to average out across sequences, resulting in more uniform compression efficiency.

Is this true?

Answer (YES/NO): NO